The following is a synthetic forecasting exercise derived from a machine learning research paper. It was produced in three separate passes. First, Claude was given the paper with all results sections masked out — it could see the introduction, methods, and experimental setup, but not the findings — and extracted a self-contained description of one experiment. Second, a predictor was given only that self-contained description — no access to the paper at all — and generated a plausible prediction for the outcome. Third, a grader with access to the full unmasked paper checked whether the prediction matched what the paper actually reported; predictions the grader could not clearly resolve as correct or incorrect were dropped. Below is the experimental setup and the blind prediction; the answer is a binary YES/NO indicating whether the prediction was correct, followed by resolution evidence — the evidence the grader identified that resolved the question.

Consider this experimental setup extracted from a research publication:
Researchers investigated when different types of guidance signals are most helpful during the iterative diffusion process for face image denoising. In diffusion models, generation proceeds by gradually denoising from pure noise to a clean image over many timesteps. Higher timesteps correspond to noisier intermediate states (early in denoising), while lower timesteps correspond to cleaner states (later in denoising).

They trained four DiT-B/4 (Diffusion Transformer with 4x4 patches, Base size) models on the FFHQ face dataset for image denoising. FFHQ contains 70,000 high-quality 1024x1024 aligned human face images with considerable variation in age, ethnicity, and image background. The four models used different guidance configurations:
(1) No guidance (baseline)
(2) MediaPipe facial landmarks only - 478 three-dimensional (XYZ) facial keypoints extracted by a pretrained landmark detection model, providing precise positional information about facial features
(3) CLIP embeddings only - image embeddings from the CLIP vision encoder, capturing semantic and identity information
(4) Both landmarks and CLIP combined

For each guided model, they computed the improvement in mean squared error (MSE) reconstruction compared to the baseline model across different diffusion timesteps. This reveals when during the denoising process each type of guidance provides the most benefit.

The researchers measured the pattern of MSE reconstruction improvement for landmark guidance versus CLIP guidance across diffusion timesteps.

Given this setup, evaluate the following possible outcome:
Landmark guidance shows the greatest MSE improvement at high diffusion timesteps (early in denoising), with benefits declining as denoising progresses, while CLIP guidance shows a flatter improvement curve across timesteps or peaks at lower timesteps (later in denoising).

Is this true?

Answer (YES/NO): NO